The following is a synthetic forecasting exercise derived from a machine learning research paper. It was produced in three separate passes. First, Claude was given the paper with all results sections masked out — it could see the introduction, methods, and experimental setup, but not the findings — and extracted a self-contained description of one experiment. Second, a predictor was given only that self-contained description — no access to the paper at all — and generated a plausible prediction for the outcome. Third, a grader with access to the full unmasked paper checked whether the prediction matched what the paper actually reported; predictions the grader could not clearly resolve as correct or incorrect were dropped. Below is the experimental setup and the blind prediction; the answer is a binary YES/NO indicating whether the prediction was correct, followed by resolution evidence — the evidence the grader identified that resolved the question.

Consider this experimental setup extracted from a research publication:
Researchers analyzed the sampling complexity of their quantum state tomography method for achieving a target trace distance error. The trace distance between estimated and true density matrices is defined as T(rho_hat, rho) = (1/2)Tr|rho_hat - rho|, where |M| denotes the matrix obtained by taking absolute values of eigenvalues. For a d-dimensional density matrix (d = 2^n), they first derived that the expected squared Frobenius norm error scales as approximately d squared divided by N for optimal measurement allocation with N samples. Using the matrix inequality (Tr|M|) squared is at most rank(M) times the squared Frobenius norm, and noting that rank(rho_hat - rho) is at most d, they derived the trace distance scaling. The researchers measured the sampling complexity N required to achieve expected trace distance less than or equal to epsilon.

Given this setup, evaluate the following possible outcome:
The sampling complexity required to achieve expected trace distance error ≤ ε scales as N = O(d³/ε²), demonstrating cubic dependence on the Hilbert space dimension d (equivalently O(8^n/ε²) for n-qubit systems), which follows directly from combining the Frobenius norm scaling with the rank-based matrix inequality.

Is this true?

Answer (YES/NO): YES